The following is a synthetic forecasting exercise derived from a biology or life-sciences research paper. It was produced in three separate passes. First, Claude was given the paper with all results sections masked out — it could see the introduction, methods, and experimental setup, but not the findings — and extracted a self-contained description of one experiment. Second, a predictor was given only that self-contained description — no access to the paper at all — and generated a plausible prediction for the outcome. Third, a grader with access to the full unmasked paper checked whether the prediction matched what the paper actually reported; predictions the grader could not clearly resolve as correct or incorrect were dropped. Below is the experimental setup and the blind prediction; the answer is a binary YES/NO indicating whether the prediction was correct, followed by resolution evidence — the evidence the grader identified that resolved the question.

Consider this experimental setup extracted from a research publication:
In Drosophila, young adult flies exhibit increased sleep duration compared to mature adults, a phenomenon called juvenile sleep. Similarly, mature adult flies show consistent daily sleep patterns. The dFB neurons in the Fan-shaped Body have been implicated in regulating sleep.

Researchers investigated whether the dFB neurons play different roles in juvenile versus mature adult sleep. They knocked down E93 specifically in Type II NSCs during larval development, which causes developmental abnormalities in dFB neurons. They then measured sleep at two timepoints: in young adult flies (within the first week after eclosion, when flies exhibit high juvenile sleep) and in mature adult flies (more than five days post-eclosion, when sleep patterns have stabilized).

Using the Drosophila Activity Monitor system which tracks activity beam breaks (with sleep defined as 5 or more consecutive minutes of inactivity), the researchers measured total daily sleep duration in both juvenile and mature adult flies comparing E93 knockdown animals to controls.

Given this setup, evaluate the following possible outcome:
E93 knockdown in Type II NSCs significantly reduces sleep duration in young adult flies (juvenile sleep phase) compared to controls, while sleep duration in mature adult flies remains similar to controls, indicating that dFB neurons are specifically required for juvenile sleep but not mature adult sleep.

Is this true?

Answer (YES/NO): NO